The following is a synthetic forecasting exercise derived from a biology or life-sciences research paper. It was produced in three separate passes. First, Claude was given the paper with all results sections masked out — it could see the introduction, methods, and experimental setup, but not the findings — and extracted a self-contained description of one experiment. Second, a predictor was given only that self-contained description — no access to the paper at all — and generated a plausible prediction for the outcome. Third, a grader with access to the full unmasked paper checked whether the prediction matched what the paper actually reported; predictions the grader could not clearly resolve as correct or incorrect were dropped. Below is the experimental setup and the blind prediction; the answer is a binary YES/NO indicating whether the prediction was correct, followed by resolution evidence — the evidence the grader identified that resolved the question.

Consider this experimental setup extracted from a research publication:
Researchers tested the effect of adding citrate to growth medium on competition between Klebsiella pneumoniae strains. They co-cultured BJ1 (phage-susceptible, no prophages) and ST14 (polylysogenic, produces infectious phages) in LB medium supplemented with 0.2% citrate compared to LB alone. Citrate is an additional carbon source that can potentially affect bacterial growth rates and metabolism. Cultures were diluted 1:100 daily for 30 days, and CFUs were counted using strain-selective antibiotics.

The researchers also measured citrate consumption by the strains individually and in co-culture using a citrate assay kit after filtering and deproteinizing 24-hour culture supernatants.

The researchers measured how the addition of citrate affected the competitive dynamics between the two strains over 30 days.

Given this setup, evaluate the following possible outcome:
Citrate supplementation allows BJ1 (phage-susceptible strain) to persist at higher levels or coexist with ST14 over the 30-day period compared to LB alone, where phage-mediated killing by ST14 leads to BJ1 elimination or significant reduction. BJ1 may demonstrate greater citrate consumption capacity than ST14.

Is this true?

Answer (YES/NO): NO